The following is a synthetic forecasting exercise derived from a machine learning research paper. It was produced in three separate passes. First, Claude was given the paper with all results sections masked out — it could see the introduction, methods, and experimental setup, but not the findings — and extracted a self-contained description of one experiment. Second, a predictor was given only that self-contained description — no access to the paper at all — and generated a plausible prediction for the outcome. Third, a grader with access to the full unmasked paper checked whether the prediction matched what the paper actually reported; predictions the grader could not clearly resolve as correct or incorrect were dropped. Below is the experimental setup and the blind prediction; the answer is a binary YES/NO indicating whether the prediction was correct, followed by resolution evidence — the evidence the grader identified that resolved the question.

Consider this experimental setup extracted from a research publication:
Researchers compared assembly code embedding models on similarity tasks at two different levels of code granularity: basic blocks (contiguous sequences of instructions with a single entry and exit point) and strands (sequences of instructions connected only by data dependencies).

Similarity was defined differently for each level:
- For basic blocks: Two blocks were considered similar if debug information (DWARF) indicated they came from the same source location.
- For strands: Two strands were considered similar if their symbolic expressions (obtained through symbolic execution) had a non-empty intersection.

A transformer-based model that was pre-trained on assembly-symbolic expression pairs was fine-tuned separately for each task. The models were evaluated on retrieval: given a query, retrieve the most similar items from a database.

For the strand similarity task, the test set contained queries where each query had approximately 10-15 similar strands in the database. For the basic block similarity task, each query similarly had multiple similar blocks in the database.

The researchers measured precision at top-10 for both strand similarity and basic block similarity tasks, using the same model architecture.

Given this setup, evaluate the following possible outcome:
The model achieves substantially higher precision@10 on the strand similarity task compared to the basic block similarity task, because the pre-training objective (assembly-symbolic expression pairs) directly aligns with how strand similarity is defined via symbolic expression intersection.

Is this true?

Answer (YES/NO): YES